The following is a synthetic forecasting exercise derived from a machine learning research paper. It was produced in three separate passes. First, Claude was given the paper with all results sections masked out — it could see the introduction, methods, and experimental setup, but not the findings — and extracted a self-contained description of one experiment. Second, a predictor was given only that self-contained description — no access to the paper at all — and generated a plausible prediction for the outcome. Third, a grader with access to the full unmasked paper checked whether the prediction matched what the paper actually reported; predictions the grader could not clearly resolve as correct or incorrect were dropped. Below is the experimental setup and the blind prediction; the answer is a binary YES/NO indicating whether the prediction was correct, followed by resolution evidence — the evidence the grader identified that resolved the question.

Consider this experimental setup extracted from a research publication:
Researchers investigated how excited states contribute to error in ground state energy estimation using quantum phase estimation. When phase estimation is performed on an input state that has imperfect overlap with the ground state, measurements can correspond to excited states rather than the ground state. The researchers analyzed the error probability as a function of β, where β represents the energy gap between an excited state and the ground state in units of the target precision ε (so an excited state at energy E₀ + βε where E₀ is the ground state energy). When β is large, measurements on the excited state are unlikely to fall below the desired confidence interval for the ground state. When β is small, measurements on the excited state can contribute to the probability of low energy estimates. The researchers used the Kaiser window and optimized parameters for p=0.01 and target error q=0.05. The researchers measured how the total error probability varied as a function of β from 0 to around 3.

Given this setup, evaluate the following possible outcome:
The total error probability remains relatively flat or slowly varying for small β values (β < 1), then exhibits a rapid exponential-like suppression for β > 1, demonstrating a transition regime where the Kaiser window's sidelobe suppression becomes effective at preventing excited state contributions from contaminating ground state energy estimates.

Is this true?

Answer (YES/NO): NO